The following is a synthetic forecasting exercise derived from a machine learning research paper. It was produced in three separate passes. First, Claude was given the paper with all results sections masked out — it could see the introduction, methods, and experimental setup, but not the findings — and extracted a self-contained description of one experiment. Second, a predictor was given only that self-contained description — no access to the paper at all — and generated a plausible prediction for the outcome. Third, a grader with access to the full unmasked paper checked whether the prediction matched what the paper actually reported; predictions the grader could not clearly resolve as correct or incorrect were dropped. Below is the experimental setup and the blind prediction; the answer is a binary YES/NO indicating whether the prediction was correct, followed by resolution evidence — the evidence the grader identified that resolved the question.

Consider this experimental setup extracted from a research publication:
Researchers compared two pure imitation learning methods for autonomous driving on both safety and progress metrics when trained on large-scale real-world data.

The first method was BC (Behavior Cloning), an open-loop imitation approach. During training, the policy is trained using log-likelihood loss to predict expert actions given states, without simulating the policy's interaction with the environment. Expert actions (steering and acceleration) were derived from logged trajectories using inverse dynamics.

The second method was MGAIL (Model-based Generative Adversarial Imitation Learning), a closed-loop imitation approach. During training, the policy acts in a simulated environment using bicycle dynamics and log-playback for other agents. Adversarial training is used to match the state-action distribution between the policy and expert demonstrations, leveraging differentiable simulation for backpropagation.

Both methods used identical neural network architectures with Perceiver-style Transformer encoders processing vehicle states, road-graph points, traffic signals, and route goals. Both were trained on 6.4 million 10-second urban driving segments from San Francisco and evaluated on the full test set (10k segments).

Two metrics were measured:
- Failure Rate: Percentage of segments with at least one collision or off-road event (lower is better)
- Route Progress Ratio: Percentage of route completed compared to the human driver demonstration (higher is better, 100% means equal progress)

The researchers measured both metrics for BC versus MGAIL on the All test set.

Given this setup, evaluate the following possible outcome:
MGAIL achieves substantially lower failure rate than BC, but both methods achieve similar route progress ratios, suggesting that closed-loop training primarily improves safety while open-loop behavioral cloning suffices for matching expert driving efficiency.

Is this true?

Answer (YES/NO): YES